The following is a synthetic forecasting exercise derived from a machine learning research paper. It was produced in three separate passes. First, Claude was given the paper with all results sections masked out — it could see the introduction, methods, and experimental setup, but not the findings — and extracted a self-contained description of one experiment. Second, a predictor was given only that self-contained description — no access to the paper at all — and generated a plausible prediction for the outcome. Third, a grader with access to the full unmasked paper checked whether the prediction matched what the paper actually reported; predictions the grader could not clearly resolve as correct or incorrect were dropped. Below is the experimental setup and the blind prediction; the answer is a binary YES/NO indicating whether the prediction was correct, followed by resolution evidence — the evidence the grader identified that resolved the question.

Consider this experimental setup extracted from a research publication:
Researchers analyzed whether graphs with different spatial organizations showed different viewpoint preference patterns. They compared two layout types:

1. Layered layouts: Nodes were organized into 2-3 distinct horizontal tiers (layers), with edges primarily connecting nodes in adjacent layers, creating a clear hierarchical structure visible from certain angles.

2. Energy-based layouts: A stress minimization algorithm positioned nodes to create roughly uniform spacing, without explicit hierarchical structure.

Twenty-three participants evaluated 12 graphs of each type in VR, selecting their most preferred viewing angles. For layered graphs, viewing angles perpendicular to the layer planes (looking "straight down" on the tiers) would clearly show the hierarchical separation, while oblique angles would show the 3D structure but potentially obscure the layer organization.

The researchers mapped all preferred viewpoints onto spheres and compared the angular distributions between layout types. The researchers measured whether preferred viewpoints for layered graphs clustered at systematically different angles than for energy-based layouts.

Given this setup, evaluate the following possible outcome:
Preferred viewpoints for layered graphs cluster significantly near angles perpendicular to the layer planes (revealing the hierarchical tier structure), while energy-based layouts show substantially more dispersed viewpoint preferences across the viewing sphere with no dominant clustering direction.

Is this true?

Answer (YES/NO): NO